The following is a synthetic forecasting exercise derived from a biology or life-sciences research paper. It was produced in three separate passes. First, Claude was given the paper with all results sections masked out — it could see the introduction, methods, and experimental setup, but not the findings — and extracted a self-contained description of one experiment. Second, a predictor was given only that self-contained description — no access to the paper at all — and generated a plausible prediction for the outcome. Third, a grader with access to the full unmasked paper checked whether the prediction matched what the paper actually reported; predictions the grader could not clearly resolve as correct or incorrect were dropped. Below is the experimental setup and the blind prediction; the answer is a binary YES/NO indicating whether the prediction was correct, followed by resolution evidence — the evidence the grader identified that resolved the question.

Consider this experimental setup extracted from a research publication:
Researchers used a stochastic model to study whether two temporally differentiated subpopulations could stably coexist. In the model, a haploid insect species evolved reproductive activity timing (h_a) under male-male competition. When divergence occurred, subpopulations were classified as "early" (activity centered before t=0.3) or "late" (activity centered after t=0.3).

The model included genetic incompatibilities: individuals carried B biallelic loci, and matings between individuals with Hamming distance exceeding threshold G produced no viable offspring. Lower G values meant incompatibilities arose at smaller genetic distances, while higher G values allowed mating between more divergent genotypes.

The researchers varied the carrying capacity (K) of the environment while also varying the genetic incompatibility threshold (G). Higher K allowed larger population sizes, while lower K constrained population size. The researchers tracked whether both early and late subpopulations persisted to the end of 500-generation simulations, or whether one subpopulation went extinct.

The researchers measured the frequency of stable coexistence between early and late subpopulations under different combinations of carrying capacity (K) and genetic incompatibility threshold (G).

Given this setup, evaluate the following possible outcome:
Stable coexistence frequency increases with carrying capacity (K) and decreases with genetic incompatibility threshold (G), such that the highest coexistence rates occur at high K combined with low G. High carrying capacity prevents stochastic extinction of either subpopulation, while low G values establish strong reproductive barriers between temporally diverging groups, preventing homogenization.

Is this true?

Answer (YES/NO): NO